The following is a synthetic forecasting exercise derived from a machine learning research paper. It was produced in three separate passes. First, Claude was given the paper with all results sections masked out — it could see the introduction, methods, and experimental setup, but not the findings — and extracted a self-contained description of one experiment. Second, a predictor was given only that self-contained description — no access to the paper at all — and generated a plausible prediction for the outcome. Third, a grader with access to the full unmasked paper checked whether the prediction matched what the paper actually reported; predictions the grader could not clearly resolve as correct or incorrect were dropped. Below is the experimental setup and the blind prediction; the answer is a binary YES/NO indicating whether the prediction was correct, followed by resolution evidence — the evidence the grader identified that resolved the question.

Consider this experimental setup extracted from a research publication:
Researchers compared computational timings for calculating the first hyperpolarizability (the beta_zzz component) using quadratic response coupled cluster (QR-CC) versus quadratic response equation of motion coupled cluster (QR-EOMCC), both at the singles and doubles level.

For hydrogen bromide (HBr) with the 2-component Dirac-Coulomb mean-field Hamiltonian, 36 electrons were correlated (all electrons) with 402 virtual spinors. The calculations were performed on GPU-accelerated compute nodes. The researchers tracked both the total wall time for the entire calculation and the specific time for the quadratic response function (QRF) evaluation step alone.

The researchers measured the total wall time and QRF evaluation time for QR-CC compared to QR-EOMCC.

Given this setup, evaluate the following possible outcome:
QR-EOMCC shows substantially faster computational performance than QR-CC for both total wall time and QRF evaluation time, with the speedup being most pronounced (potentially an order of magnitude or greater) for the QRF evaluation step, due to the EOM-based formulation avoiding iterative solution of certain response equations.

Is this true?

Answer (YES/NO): YES